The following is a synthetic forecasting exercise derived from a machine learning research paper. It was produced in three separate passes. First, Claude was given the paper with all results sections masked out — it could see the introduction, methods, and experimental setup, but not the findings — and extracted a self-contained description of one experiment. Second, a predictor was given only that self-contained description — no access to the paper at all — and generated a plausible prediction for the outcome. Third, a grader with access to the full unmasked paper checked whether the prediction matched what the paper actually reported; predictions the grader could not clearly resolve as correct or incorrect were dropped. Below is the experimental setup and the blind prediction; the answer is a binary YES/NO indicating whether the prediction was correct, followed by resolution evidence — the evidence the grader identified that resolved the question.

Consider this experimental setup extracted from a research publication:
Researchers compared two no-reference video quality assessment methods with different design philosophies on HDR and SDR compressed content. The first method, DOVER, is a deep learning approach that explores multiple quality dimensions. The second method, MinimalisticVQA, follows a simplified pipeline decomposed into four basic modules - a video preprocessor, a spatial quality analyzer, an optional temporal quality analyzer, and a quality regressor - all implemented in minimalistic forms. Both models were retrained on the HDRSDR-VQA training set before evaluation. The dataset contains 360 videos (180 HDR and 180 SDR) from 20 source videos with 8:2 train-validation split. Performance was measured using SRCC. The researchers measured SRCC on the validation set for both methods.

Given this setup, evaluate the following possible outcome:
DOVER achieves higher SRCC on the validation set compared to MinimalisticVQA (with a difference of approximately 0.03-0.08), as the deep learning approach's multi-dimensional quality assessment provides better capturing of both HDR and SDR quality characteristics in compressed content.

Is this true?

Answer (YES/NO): NO